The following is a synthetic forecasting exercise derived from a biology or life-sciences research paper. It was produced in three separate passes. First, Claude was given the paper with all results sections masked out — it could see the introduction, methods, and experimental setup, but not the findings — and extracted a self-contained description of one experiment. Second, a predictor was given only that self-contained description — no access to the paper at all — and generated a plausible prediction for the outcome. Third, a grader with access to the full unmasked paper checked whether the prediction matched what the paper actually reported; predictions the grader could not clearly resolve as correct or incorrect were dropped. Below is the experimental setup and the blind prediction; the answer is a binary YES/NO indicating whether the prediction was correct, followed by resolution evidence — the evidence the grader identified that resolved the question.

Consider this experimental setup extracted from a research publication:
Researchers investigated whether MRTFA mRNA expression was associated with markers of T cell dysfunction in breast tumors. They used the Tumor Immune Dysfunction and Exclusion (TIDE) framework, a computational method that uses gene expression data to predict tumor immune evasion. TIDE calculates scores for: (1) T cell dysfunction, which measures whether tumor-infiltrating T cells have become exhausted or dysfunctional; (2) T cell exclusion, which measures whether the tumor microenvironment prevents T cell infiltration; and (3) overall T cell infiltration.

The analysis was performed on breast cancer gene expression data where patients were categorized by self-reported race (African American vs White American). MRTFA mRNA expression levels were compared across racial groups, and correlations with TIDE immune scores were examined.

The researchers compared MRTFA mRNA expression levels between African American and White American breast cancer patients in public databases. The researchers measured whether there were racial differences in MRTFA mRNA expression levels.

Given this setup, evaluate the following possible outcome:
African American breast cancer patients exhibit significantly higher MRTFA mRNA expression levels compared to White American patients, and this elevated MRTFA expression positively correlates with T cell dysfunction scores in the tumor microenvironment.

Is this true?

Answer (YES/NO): NO